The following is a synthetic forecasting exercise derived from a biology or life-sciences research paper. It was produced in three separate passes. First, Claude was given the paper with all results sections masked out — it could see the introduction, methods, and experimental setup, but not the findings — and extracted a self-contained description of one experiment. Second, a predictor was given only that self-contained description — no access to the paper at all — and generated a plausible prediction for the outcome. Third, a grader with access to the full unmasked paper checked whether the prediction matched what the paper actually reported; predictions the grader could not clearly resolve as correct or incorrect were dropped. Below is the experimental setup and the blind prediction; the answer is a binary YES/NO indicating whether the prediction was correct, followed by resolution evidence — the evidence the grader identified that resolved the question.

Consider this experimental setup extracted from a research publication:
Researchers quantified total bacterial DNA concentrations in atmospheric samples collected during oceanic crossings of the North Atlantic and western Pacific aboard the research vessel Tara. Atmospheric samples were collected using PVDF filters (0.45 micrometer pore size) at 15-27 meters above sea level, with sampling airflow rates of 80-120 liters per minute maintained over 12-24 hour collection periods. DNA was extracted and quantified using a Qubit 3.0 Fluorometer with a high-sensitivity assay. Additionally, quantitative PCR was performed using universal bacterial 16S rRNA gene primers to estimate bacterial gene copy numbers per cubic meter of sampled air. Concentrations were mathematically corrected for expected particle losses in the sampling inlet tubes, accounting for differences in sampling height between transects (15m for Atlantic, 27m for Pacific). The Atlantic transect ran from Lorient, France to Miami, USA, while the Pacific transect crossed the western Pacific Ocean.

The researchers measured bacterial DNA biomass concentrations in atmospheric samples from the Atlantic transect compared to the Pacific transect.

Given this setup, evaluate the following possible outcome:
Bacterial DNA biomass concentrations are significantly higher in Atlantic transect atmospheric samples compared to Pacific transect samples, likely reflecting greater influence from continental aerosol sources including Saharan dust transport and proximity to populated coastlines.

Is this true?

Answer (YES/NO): YES